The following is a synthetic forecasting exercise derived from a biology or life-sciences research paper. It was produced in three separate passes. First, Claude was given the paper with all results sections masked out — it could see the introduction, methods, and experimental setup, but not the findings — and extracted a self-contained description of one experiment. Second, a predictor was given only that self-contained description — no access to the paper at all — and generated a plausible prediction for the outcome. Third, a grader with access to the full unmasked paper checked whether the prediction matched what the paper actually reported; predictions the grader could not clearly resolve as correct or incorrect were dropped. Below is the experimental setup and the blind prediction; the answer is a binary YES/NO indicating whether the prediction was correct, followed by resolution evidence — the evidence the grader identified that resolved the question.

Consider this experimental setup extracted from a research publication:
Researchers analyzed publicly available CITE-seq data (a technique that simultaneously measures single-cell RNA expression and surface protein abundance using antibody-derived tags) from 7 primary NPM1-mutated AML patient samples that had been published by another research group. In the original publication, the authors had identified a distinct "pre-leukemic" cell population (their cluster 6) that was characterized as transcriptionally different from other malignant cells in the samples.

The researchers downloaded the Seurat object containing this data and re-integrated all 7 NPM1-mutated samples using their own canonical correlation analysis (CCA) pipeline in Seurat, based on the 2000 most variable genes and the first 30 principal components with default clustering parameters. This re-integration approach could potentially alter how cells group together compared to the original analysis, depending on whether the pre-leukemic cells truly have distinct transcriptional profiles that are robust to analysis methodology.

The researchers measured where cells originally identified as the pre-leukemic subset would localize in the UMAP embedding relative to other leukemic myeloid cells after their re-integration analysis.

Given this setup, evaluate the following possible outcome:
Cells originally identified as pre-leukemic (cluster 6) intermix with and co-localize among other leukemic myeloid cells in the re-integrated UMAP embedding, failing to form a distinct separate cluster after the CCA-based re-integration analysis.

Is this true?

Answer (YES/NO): NO